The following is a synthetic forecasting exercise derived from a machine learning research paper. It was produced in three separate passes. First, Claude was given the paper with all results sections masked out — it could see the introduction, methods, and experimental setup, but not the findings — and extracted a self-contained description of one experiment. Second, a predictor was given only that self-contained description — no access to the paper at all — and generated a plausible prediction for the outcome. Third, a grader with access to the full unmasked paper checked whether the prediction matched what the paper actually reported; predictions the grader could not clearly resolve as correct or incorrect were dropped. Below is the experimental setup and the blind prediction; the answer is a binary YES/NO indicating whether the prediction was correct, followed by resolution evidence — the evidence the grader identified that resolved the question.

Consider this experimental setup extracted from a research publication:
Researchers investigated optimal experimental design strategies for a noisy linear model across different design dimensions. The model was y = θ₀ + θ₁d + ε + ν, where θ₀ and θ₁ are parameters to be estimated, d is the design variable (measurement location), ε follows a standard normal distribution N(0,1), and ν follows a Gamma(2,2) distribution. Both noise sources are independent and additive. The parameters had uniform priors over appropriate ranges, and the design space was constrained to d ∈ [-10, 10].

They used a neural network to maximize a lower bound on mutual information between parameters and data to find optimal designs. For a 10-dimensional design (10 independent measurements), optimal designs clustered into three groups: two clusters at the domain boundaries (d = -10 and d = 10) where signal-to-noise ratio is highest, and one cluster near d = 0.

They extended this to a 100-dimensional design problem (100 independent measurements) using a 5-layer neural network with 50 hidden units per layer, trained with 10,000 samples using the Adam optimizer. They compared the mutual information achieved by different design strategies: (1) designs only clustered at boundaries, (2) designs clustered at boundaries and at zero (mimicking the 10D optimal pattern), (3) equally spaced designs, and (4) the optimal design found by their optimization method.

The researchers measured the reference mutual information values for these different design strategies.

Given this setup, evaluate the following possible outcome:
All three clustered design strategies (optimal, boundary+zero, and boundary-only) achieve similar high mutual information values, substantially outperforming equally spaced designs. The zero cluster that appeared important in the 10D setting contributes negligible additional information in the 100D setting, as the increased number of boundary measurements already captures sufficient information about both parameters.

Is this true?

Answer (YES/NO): NO